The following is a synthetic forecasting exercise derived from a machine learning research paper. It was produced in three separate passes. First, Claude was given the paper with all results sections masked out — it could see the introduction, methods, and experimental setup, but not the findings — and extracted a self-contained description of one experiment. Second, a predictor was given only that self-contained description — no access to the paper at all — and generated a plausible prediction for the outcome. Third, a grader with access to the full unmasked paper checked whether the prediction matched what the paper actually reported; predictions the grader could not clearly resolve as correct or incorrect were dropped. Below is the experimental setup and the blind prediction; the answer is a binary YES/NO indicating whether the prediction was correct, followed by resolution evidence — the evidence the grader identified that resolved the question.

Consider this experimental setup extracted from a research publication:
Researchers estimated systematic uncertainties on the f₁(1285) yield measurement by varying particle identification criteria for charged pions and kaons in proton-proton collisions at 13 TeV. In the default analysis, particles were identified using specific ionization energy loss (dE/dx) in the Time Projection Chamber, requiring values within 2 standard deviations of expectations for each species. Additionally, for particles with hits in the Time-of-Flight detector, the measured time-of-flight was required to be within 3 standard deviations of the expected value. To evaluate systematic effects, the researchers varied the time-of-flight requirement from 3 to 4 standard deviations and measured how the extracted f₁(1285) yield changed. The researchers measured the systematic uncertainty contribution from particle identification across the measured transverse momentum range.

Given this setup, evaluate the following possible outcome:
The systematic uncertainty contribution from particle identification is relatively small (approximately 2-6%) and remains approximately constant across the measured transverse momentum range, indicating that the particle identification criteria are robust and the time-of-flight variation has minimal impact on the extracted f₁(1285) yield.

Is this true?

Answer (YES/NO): NO